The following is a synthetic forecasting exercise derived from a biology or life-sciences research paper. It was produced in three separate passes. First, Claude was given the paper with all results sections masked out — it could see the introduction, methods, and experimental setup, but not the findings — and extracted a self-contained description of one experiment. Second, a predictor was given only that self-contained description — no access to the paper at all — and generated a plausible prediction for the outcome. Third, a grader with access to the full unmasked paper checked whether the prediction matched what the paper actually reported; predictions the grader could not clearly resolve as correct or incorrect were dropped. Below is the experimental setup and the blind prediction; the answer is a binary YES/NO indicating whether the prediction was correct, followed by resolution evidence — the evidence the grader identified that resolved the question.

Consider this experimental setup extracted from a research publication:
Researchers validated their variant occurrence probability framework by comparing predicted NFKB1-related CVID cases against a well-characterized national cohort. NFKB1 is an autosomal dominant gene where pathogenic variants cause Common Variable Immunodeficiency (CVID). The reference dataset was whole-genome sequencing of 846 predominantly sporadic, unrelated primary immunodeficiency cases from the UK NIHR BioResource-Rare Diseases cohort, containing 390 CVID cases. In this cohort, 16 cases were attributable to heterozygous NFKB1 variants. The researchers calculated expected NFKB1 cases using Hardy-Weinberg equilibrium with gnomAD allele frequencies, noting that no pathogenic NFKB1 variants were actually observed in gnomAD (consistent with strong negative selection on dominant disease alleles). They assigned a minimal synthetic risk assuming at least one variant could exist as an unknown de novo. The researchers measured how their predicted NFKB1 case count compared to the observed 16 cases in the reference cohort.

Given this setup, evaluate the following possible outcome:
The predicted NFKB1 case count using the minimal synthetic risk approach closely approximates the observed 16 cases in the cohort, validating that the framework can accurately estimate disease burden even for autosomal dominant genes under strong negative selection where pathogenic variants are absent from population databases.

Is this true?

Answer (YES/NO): NO